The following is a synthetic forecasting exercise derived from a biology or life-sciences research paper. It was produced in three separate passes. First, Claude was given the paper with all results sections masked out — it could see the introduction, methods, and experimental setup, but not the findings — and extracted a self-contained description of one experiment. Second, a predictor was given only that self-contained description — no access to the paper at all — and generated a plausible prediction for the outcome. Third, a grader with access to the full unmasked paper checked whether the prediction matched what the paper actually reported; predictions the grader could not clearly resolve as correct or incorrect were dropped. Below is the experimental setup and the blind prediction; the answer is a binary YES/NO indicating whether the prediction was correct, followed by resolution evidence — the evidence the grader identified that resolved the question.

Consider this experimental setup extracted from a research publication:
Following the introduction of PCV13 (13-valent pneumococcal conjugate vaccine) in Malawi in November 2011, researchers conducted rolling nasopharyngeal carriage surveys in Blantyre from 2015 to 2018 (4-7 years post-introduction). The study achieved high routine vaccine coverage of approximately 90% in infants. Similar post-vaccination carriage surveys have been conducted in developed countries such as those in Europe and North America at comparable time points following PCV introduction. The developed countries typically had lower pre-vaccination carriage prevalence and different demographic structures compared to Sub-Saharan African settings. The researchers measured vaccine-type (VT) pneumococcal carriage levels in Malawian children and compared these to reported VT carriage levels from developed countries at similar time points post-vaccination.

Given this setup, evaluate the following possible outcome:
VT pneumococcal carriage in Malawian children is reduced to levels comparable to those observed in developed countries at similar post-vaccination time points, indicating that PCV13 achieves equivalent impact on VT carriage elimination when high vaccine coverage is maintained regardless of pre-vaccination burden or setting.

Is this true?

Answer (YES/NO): NO